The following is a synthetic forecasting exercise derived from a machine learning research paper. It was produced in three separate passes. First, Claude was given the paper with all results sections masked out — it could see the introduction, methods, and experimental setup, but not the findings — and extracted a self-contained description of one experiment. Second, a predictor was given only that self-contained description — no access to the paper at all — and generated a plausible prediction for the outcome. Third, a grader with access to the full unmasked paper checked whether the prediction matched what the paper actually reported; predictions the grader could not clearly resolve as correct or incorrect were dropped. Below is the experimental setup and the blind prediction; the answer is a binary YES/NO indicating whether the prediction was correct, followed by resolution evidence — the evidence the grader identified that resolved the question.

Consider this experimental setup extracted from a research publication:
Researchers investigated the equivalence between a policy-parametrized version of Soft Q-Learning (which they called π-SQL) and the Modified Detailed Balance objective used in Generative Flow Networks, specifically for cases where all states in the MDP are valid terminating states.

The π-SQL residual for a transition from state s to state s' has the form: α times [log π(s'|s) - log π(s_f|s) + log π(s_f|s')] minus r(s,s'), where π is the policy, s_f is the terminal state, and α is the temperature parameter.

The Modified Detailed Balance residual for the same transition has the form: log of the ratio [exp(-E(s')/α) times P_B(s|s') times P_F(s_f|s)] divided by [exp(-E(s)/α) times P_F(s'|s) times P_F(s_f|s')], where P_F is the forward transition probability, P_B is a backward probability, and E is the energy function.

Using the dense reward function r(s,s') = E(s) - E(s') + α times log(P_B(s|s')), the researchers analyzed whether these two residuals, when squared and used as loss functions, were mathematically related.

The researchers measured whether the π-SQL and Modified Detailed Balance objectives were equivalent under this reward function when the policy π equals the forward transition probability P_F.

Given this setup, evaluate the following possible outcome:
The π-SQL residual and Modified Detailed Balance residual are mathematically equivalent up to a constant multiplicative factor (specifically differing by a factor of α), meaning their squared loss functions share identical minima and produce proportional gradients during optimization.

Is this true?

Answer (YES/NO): YES